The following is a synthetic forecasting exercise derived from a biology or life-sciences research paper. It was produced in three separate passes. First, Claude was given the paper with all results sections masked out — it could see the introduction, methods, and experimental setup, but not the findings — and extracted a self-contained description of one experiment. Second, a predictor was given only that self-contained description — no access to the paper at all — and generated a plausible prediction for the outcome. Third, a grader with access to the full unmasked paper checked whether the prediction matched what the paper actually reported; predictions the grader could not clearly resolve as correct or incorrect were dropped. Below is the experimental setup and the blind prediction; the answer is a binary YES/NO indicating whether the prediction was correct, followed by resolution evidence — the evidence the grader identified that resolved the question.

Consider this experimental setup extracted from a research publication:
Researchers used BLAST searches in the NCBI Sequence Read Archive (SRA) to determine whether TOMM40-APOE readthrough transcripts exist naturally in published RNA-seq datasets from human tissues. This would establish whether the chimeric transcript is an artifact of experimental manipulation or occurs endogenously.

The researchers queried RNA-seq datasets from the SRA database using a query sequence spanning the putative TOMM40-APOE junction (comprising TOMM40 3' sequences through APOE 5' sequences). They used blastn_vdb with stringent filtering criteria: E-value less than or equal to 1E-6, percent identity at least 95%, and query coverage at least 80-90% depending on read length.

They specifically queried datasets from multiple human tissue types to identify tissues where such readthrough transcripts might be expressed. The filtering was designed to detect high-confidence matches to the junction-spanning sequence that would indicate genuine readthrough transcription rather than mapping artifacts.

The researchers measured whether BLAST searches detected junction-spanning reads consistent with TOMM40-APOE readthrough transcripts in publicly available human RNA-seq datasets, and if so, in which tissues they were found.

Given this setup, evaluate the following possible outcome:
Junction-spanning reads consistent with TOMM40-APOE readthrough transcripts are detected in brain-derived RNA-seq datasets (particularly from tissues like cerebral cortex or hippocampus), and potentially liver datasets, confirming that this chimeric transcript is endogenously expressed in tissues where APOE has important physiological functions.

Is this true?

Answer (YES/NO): YES